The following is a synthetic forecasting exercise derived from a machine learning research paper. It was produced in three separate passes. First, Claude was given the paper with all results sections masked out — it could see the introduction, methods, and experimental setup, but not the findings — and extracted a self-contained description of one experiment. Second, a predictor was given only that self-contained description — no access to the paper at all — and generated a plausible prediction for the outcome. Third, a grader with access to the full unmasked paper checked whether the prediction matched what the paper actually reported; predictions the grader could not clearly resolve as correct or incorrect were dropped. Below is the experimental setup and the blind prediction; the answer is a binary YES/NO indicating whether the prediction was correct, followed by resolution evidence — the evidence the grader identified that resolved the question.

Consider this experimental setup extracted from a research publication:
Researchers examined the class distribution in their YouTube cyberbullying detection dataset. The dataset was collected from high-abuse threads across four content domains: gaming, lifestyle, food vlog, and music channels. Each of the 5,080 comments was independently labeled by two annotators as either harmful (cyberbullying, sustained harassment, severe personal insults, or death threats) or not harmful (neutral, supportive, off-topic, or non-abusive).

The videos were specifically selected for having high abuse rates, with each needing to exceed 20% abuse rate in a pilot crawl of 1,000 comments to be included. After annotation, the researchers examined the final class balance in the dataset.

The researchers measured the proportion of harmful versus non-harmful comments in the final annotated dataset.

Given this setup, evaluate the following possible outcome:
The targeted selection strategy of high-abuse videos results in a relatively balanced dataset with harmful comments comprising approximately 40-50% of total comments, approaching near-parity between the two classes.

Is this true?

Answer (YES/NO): NO